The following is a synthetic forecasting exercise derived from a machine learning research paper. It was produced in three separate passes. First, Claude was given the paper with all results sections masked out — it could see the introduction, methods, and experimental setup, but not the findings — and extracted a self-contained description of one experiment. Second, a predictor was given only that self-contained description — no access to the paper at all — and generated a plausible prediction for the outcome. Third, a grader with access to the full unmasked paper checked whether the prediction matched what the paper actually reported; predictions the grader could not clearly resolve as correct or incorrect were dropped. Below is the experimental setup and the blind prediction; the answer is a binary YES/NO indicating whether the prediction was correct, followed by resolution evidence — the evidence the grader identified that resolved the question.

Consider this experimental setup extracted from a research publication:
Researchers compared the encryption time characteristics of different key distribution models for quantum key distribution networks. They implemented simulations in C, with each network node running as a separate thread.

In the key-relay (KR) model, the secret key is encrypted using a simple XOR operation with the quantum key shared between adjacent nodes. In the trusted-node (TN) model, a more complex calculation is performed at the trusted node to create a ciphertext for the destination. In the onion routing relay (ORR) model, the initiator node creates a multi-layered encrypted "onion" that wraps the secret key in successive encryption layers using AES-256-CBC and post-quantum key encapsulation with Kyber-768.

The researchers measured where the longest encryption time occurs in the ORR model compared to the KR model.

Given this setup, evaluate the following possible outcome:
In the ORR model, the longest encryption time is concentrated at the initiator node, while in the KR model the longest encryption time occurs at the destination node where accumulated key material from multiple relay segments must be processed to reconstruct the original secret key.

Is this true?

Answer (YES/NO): NO